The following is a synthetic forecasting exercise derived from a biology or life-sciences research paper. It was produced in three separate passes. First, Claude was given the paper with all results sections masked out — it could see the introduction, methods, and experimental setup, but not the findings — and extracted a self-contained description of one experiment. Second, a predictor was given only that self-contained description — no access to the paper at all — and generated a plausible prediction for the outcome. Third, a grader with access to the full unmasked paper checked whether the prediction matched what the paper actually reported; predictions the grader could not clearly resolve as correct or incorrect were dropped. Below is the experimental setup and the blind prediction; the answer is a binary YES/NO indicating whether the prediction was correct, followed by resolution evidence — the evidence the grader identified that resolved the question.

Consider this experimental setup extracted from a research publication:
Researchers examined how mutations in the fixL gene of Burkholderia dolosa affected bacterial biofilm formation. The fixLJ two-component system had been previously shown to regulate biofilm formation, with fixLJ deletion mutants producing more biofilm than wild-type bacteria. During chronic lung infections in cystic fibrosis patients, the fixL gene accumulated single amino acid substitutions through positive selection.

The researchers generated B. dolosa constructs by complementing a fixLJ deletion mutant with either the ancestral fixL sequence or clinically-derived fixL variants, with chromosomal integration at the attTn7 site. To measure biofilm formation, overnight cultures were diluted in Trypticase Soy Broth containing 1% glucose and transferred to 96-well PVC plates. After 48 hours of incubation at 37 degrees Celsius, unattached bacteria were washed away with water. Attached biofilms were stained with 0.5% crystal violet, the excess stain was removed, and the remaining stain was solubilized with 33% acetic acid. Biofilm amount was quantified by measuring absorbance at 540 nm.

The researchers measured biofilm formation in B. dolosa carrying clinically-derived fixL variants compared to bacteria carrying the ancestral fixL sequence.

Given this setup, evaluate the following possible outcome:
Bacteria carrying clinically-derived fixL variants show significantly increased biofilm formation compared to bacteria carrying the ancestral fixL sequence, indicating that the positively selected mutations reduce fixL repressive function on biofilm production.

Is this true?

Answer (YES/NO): NO